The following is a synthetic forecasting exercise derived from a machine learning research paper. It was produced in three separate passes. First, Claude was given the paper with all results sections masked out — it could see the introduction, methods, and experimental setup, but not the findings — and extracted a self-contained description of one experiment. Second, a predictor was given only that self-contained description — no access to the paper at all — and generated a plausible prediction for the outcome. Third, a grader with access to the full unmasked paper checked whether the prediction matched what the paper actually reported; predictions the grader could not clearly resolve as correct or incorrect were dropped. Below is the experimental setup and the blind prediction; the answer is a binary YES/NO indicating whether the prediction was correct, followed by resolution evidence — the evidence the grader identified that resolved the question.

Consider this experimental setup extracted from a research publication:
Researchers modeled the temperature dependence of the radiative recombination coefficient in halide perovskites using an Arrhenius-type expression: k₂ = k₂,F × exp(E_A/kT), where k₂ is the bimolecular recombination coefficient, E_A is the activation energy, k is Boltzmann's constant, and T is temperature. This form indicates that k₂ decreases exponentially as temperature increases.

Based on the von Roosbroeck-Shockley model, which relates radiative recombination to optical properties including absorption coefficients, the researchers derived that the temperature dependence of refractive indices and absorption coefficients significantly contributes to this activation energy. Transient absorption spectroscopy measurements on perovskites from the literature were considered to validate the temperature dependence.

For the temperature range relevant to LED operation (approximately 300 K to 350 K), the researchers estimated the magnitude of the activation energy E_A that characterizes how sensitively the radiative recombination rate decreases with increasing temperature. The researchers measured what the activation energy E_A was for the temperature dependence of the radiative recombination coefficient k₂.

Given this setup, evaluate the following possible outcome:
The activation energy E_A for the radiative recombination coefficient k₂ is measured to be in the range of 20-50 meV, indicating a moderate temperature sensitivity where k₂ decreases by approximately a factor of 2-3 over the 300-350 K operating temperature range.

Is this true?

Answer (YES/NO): NO